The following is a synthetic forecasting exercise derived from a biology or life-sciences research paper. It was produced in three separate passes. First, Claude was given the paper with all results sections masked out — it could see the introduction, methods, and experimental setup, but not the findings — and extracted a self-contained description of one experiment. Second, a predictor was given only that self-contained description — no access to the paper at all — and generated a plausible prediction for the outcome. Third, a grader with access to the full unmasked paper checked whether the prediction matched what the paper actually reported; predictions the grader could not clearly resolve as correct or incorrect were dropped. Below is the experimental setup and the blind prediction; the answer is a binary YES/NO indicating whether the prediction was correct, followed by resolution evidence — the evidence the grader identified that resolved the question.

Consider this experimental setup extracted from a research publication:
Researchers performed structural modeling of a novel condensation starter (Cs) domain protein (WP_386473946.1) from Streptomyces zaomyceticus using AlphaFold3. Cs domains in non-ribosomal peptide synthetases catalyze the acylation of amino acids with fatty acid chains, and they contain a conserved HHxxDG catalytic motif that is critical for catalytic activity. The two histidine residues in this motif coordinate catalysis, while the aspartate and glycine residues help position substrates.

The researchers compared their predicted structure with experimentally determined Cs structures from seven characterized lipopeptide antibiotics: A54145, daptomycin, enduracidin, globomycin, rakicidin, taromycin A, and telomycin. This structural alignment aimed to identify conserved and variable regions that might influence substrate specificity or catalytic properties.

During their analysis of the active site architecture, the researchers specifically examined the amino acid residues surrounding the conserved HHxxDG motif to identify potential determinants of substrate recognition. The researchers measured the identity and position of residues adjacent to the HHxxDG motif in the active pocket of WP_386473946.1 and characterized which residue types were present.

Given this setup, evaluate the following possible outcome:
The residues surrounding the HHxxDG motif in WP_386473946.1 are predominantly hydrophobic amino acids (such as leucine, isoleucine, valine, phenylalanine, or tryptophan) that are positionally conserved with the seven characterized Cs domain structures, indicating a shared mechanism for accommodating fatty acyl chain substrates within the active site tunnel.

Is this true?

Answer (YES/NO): NO